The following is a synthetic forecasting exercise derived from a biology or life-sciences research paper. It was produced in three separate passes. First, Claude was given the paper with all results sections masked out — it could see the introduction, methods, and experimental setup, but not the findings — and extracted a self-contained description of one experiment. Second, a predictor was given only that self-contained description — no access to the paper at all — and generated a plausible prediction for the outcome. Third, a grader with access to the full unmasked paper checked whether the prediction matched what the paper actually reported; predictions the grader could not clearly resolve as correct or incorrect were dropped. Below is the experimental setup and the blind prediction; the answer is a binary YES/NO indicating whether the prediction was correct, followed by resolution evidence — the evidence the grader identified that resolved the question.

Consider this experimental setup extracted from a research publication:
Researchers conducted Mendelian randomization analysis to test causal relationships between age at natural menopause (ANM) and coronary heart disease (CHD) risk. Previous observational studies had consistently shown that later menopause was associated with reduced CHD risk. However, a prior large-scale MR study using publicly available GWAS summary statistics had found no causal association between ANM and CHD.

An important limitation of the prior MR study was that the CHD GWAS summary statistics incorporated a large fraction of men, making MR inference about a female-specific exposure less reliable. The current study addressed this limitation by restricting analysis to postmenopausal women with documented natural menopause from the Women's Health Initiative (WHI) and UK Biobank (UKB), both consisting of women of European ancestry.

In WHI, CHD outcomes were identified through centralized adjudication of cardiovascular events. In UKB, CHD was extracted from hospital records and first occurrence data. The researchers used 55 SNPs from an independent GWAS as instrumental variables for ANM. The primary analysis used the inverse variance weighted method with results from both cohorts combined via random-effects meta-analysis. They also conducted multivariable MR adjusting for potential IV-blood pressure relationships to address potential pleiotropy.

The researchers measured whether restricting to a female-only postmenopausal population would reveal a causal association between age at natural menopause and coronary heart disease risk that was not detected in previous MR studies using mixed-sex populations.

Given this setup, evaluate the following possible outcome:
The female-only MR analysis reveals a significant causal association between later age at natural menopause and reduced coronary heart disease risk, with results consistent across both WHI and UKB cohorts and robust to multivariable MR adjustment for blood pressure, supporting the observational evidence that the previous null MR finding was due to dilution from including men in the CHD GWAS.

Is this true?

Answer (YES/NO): NO